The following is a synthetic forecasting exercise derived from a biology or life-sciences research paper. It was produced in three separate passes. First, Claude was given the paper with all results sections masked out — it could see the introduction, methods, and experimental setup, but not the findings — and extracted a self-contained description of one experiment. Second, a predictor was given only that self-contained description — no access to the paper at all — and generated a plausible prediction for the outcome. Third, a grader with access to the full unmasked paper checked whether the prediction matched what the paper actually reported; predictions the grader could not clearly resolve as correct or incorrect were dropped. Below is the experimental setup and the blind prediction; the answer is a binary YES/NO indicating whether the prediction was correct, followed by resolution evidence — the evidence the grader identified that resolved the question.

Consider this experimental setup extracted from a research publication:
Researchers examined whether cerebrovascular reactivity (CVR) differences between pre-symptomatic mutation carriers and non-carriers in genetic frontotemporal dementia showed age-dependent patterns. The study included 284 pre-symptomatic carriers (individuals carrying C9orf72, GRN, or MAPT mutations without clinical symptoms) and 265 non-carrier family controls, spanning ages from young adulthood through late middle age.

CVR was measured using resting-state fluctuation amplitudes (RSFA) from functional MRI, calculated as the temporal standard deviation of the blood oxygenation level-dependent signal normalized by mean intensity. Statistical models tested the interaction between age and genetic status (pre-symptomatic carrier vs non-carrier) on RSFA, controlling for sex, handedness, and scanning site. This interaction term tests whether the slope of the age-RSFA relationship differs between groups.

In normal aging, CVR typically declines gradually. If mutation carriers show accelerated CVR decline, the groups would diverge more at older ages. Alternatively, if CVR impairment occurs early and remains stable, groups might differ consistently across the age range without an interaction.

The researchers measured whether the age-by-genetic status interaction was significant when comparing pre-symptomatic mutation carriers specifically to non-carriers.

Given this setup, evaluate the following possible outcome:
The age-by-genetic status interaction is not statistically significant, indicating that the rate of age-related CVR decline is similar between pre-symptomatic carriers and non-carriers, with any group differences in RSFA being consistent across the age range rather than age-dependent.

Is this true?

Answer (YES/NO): NO